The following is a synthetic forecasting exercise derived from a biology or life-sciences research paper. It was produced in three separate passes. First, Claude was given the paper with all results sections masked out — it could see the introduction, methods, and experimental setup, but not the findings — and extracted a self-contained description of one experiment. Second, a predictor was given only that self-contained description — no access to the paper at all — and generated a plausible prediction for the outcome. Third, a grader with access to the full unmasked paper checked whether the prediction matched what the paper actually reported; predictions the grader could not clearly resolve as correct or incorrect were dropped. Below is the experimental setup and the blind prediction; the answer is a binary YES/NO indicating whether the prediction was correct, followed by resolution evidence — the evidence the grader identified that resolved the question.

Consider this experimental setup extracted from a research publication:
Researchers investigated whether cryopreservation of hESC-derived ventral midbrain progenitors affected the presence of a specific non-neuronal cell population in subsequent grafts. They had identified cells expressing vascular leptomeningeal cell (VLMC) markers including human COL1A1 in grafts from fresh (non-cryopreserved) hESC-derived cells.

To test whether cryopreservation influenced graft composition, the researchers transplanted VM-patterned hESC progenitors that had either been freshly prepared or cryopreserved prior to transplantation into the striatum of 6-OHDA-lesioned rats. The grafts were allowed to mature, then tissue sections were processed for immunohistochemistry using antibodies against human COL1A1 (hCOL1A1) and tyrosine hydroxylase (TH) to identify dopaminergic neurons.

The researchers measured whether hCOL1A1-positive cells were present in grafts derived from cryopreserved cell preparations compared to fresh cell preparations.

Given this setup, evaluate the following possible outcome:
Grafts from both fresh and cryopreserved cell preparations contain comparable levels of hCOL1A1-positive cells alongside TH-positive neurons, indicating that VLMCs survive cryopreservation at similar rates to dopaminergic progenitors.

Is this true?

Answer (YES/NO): YES